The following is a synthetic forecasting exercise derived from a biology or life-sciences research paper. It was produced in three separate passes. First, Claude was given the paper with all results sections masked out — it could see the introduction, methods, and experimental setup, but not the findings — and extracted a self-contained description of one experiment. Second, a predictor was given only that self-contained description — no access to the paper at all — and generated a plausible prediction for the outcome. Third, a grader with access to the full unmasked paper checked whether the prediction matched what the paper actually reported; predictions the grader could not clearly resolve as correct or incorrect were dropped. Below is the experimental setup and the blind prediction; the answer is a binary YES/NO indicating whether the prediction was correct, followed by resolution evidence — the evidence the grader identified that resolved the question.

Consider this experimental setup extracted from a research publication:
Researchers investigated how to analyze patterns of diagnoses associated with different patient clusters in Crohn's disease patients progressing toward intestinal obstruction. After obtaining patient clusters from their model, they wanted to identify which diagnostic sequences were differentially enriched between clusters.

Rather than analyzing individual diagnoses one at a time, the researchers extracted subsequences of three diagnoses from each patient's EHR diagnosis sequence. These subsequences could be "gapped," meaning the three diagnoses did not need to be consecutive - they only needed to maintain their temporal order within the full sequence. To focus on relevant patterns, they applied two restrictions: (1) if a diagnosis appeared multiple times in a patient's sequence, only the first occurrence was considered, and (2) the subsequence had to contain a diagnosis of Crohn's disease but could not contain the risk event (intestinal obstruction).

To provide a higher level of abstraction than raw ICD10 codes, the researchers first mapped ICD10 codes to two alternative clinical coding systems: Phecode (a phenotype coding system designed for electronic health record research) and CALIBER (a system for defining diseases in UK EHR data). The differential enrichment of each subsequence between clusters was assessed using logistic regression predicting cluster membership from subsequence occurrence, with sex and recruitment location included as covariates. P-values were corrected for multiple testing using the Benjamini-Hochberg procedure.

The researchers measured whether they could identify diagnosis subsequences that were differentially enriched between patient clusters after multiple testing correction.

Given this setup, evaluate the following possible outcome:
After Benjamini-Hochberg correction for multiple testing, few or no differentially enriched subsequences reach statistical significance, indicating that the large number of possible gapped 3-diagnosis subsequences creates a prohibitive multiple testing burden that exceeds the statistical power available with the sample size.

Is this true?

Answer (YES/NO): NO